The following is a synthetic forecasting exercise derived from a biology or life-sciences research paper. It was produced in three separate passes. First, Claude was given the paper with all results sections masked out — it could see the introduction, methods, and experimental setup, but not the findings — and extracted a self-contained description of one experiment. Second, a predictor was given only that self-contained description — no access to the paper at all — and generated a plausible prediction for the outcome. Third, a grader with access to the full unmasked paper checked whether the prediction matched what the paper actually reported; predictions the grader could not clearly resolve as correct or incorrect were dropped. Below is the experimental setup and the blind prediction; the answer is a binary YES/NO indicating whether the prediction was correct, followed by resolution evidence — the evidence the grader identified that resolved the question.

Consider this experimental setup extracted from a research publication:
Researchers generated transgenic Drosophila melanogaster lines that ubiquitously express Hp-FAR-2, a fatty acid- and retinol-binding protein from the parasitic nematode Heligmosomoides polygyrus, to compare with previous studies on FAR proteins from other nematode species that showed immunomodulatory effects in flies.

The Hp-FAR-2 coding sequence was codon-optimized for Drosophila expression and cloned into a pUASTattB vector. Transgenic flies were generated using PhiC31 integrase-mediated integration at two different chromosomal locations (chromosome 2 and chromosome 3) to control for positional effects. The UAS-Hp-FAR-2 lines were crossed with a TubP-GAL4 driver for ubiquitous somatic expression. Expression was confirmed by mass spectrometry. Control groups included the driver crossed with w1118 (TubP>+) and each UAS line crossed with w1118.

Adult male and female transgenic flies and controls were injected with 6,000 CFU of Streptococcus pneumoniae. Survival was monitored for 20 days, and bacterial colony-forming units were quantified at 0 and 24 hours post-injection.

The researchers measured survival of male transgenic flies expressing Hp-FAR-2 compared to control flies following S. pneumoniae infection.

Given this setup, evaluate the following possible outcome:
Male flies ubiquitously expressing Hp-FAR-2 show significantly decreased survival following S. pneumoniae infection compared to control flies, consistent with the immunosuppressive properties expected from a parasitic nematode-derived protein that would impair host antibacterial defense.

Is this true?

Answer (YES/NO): NO